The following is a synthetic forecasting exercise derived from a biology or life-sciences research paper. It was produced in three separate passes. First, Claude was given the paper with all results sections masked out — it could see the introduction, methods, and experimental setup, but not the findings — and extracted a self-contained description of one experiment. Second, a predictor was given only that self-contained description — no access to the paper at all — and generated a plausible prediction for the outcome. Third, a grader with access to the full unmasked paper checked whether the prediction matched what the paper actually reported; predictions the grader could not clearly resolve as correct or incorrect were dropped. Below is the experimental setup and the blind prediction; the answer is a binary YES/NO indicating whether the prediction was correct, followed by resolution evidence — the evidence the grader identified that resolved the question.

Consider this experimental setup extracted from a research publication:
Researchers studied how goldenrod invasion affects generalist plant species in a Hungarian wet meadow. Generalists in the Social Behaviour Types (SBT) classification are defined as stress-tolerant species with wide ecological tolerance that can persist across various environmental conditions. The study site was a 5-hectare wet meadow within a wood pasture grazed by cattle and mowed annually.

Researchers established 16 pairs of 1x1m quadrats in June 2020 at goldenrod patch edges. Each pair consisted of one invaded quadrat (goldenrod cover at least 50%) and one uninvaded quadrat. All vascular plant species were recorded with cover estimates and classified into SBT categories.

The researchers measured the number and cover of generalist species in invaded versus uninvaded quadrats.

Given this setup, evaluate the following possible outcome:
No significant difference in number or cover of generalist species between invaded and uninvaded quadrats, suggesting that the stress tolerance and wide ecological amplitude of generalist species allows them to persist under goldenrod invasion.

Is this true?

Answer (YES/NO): NO